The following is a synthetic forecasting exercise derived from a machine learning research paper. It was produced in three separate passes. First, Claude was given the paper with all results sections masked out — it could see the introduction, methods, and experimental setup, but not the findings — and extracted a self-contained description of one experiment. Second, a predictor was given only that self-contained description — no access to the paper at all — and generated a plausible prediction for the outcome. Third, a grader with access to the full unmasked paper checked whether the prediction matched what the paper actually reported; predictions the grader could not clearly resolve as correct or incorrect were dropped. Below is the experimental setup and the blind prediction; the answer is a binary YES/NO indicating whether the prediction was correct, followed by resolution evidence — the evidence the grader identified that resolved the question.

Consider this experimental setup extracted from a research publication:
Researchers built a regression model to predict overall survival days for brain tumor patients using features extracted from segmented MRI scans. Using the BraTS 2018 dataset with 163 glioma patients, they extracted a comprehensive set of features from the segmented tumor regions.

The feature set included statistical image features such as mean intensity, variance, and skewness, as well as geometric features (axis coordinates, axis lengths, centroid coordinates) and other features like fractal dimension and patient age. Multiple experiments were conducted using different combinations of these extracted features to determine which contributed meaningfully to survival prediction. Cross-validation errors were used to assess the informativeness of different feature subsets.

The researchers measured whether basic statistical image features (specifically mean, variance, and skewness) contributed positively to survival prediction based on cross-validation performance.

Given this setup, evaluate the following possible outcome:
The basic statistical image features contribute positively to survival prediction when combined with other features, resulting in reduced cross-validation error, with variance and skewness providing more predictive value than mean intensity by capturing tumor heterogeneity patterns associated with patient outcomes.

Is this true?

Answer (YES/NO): NO